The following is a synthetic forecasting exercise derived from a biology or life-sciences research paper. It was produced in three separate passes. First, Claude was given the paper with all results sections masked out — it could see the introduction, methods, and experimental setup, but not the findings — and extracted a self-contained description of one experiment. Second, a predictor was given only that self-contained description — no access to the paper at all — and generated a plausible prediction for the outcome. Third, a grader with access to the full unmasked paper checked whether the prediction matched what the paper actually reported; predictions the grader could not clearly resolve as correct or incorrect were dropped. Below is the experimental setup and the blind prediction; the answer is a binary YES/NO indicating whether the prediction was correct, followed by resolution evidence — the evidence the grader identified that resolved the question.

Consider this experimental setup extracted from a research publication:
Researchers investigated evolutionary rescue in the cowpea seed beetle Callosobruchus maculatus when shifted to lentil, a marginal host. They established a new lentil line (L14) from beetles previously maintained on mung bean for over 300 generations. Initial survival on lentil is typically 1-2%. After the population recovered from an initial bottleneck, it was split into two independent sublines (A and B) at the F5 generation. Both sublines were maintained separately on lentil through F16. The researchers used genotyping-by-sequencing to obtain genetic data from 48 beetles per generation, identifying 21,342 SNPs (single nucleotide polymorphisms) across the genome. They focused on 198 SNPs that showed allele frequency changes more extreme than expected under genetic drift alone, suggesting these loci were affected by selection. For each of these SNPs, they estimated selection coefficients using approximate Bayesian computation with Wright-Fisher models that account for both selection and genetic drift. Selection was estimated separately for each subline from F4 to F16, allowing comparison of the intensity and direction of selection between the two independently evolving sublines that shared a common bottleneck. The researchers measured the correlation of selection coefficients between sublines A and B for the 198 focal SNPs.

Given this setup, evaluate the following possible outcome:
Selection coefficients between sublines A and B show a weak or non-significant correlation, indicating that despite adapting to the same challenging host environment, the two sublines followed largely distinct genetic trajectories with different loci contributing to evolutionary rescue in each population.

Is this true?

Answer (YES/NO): NO